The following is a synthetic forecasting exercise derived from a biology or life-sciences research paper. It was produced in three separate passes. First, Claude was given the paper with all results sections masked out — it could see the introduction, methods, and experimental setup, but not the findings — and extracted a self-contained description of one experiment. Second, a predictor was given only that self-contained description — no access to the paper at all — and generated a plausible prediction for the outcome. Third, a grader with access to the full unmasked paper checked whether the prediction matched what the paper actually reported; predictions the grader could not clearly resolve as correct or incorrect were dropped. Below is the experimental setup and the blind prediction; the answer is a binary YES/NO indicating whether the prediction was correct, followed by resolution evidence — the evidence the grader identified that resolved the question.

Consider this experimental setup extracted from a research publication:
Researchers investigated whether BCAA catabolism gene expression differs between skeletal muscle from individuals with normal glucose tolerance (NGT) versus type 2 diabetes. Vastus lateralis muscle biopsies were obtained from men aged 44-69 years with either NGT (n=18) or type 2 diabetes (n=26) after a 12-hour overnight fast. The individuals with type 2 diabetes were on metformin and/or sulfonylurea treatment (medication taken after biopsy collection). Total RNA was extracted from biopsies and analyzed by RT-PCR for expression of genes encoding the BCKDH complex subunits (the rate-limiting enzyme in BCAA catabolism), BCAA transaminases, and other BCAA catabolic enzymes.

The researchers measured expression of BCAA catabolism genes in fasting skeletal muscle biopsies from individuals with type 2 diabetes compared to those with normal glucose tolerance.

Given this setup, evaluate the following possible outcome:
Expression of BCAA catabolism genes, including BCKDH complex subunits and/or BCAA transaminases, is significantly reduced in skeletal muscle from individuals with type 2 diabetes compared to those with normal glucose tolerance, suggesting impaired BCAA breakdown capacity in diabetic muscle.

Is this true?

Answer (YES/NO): YES